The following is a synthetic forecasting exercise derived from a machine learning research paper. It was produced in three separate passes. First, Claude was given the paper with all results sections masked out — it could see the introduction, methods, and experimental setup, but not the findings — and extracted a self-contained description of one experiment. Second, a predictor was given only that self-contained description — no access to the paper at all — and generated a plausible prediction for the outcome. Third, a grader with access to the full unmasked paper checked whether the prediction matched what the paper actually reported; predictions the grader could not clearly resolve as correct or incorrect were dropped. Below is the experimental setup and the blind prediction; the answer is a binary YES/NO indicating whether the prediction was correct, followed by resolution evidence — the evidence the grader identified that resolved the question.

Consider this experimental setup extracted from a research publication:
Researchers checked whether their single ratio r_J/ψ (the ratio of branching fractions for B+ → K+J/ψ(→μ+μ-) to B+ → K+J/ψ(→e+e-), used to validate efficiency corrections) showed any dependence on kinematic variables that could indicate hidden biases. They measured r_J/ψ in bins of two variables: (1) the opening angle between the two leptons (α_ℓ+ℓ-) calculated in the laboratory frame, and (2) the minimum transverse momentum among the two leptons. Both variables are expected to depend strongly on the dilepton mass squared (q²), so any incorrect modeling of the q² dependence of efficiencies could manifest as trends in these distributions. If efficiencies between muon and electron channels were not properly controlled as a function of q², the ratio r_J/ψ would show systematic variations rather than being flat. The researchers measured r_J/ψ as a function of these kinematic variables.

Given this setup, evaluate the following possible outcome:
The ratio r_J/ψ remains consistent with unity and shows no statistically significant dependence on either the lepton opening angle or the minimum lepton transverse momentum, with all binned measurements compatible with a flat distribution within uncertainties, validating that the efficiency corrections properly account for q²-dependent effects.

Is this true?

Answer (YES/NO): YES